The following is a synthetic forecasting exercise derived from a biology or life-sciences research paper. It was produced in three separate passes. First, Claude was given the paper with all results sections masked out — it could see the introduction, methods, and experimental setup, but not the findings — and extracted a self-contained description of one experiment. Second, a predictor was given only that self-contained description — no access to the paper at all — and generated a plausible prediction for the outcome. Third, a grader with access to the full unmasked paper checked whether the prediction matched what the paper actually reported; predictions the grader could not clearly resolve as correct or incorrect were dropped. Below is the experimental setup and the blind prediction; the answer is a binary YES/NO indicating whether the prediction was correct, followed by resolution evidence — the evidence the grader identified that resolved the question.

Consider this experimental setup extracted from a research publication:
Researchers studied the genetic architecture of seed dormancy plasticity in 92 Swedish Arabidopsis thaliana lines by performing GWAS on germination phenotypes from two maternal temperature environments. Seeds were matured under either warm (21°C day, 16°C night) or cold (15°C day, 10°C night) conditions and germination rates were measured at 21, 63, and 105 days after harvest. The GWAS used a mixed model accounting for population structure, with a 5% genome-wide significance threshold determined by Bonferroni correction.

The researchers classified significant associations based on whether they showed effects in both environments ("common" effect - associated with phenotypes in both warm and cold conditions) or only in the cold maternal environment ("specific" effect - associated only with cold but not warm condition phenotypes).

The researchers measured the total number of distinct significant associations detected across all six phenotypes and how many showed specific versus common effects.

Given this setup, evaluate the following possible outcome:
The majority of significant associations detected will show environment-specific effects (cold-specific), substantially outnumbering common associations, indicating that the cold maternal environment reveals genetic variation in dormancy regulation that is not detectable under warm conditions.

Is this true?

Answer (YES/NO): NO